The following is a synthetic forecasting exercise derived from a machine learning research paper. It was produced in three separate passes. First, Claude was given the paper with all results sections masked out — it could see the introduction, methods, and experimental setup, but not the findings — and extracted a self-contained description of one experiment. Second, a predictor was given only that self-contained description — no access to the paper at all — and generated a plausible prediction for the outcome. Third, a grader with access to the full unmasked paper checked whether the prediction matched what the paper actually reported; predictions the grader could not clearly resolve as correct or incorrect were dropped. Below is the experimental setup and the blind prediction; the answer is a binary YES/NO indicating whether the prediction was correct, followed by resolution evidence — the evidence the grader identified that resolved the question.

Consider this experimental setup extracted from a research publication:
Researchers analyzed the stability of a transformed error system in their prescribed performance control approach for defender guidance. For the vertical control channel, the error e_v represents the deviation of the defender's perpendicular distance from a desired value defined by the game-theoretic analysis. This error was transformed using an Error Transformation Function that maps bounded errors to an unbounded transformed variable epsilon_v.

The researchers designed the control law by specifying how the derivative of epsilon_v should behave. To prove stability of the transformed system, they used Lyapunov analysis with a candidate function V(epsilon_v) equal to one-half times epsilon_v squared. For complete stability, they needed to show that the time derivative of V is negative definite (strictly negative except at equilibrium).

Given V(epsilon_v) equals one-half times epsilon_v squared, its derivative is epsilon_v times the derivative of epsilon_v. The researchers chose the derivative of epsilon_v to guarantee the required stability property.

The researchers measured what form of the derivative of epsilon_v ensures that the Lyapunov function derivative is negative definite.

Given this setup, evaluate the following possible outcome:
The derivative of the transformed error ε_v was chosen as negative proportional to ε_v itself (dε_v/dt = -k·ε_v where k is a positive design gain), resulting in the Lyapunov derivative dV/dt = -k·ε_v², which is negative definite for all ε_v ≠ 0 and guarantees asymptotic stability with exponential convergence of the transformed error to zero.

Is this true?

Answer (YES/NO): YES